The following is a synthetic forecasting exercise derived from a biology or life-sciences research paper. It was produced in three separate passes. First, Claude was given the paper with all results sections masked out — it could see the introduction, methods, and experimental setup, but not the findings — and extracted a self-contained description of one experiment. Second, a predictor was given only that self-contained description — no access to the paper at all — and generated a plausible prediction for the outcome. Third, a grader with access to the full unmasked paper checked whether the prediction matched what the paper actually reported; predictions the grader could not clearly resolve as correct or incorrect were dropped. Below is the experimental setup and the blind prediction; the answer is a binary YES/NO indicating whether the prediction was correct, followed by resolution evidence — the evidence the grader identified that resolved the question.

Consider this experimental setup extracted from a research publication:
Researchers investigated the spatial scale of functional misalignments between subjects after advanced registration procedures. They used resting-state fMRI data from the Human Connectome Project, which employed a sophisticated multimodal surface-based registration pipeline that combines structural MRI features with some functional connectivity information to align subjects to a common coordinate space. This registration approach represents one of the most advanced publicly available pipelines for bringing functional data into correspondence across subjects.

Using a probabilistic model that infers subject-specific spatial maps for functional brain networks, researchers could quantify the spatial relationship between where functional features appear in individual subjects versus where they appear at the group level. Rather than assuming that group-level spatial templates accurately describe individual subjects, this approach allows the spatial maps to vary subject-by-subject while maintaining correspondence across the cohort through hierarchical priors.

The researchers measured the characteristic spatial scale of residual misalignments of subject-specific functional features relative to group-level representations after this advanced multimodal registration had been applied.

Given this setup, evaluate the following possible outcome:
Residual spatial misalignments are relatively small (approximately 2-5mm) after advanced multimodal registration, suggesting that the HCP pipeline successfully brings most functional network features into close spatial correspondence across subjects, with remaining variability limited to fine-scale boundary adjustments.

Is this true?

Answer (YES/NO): NO